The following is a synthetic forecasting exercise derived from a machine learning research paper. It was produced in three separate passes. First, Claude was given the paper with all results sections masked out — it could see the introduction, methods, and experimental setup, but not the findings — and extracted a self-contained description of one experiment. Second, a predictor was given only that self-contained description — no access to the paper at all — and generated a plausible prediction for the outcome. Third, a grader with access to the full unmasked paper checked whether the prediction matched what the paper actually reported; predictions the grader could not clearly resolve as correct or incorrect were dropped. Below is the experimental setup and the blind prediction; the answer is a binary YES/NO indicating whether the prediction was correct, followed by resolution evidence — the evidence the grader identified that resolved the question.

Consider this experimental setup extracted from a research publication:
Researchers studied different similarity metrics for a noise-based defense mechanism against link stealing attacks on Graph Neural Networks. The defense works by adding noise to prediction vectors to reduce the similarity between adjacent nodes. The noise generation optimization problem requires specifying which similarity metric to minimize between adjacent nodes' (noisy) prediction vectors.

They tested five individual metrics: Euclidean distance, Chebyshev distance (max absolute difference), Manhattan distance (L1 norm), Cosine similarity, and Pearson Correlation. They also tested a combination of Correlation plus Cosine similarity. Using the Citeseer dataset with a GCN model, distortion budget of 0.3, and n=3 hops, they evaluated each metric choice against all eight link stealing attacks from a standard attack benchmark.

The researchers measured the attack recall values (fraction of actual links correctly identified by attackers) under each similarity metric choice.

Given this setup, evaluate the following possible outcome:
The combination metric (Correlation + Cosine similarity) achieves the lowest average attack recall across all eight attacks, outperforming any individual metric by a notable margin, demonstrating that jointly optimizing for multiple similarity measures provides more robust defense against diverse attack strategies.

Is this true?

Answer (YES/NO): NO